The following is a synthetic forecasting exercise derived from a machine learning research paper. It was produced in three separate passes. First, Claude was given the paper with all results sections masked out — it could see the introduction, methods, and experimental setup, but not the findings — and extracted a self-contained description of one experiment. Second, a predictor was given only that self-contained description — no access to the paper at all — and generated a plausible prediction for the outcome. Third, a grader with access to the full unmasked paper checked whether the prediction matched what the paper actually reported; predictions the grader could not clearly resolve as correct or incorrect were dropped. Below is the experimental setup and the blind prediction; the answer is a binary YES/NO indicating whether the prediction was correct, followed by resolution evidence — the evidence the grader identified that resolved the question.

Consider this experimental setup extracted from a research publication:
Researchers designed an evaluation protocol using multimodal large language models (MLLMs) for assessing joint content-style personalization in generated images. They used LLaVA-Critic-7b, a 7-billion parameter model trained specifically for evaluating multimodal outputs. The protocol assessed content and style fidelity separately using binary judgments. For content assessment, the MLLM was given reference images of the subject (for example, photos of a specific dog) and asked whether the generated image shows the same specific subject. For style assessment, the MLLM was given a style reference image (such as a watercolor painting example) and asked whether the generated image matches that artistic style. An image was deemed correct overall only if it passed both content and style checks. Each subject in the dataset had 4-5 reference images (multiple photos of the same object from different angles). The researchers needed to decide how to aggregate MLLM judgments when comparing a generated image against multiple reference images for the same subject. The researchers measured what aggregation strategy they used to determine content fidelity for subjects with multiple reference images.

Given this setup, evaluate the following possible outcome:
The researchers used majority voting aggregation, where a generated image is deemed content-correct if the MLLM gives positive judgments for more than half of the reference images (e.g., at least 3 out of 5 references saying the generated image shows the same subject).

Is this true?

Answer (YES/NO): YES